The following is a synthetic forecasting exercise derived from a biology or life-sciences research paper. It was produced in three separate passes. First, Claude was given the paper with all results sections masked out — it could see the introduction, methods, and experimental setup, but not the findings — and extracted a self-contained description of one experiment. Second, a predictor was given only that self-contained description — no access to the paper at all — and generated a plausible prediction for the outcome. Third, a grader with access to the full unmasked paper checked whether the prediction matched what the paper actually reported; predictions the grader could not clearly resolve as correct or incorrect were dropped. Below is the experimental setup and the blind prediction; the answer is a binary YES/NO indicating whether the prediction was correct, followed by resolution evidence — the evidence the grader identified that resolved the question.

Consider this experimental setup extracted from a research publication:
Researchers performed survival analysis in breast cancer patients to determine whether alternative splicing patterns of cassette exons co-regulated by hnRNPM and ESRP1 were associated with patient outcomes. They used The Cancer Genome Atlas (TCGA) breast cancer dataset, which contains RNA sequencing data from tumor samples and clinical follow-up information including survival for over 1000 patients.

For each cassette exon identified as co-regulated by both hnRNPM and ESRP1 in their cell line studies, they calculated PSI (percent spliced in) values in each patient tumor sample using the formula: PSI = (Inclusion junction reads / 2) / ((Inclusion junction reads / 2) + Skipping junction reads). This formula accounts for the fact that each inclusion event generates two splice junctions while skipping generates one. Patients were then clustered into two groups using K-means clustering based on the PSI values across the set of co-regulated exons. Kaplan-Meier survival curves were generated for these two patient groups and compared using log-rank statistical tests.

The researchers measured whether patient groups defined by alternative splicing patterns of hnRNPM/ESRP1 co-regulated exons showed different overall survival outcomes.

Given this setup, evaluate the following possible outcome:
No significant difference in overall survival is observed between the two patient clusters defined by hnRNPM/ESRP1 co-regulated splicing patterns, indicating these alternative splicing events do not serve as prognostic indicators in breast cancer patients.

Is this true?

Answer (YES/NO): NO